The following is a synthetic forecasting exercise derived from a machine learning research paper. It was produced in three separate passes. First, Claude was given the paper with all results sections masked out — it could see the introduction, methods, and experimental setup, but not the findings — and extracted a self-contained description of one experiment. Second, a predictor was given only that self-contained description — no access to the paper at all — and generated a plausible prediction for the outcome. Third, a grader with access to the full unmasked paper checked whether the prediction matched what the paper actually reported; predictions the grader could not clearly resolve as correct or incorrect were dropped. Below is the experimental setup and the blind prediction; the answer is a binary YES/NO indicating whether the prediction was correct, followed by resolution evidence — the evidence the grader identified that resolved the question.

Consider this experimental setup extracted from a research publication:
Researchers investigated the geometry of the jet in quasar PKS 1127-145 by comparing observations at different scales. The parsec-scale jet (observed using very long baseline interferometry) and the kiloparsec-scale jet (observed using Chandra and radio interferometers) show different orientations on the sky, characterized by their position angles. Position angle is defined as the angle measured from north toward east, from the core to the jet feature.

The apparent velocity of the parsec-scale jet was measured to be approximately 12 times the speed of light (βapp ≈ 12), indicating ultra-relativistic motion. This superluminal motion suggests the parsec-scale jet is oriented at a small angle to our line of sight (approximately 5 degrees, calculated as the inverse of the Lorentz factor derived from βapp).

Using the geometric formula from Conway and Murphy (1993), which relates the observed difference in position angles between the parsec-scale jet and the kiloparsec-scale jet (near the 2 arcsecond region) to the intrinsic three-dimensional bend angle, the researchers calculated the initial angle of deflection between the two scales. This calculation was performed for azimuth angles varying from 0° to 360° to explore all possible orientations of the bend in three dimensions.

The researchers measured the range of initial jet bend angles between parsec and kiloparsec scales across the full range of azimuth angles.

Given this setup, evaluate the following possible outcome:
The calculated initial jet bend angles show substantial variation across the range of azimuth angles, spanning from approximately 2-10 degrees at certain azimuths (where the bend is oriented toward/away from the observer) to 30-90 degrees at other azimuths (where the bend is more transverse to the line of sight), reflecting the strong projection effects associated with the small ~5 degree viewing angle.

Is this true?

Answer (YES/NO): NO